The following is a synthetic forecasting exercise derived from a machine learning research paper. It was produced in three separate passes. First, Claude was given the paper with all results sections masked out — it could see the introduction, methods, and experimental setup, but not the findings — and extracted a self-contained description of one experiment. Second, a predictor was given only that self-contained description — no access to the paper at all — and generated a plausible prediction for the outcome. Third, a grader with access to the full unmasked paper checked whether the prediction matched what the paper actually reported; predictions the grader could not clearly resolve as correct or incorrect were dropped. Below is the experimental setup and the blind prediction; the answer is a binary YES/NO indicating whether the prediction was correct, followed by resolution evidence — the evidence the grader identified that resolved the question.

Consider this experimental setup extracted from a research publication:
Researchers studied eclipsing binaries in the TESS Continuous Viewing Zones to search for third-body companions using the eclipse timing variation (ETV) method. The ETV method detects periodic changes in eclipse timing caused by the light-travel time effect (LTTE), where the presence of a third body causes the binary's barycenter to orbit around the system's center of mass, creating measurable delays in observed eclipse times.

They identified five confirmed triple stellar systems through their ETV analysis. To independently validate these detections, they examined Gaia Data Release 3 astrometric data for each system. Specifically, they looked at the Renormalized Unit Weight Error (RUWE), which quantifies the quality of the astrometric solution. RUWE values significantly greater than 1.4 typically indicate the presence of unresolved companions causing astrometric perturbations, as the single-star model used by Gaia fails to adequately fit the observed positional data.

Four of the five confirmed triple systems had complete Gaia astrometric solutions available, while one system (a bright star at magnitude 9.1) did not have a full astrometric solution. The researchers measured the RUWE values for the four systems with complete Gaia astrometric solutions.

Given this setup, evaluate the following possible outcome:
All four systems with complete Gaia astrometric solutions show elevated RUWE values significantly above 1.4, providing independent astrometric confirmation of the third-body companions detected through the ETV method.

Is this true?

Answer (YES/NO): NO